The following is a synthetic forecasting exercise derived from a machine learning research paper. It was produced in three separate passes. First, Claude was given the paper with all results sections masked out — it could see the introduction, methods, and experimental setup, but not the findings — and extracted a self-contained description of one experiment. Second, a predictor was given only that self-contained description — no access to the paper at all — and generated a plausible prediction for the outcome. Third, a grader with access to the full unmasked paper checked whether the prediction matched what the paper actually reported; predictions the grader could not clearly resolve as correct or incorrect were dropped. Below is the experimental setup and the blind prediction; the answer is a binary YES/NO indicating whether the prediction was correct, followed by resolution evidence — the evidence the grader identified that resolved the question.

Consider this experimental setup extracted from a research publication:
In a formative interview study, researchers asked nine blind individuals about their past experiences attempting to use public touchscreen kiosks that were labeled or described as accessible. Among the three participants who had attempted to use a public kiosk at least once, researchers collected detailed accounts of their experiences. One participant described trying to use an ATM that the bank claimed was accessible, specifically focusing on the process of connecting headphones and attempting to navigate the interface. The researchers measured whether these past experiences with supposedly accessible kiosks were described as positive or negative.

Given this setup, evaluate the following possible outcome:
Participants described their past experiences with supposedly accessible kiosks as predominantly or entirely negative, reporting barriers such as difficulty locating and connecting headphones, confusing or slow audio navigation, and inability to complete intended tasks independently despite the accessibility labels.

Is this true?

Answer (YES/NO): NO